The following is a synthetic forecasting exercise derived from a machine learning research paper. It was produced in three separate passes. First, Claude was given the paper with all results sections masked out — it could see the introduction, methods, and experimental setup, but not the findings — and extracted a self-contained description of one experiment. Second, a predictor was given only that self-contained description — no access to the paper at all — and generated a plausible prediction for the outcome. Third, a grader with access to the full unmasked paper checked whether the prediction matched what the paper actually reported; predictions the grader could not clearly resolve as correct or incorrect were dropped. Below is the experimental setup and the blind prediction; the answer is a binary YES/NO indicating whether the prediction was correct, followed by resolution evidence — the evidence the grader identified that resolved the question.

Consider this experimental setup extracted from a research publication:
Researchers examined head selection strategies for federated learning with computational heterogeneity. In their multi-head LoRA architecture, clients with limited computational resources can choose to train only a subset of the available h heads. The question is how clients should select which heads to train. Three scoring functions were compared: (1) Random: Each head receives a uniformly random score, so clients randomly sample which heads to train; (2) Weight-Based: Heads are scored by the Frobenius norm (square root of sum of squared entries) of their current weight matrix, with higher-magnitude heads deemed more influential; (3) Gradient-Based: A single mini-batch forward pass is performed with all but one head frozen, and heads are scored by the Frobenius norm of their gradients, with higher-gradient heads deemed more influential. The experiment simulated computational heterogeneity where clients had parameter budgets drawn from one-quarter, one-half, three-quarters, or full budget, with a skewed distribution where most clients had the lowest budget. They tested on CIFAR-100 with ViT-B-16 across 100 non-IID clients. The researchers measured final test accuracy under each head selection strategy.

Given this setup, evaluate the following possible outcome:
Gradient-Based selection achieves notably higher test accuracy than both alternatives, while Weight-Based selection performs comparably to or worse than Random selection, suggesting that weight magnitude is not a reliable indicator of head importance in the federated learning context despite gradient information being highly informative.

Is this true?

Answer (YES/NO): NO